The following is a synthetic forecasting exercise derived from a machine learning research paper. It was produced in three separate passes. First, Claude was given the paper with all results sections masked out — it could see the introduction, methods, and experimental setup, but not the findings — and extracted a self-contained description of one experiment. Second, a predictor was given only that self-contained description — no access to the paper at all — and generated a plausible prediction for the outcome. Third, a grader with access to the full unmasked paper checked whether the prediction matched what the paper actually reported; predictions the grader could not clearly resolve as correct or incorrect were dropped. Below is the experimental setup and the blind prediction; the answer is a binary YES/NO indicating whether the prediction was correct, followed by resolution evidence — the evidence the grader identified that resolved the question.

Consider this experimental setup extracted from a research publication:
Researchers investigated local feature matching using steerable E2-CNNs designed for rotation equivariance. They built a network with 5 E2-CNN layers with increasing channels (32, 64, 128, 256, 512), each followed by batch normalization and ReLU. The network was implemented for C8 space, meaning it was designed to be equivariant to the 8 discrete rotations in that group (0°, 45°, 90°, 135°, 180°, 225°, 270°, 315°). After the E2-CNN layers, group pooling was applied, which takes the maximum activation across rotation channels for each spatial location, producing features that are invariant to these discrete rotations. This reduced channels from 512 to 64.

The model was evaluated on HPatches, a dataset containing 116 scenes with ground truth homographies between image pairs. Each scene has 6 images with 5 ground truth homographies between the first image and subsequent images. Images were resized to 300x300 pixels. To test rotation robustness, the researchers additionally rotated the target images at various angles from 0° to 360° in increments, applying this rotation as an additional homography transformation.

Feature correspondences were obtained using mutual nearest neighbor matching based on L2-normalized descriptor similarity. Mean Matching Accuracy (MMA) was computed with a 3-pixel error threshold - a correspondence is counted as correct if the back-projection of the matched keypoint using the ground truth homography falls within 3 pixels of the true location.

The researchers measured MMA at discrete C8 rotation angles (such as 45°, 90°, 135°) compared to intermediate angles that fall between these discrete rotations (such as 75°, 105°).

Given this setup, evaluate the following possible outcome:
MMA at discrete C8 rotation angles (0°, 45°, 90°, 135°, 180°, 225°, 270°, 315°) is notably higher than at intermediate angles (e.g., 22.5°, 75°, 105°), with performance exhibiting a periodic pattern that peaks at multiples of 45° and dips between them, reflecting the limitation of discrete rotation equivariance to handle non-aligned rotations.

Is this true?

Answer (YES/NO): NO